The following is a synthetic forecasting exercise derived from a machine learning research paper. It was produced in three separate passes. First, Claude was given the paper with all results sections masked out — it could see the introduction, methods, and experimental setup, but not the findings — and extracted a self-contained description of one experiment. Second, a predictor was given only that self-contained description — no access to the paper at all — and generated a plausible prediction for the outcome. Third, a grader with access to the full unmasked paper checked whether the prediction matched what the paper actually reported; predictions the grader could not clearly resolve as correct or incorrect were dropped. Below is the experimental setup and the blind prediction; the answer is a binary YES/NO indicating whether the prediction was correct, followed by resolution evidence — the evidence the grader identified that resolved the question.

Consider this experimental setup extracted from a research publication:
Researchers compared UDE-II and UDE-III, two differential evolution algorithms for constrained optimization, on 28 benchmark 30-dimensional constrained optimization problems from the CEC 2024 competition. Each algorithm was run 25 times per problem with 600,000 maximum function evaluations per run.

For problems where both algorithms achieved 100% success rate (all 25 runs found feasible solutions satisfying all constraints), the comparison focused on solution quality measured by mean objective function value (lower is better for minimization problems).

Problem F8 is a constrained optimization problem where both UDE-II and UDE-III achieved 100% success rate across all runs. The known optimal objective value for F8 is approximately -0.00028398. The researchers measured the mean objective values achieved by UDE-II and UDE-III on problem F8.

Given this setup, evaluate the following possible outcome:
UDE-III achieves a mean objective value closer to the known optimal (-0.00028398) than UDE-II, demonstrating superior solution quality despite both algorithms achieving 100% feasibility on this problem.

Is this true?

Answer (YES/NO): NO